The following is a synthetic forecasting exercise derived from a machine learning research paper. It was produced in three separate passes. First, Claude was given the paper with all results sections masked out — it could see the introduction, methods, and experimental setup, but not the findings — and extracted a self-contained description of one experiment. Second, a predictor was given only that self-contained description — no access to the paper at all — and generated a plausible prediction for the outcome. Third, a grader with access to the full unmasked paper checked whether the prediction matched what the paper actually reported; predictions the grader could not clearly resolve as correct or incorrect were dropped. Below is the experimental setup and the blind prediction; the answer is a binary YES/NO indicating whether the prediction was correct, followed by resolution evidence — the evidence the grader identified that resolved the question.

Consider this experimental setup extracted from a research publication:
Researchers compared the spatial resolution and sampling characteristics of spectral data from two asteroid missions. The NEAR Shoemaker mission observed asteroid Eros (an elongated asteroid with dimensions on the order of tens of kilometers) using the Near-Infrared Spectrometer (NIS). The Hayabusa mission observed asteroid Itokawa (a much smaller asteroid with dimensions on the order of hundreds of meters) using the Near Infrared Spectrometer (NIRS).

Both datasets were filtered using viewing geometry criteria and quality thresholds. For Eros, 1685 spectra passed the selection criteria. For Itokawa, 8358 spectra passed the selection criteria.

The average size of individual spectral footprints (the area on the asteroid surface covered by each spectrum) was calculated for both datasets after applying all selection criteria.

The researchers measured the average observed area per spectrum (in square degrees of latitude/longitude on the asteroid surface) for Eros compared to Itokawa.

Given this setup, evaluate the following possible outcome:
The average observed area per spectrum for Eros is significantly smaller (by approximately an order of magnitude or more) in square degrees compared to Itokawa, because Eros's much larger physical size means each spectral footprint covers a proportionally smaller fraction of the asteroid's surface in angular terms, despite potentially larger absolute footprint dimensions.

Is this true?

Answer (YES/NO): NO